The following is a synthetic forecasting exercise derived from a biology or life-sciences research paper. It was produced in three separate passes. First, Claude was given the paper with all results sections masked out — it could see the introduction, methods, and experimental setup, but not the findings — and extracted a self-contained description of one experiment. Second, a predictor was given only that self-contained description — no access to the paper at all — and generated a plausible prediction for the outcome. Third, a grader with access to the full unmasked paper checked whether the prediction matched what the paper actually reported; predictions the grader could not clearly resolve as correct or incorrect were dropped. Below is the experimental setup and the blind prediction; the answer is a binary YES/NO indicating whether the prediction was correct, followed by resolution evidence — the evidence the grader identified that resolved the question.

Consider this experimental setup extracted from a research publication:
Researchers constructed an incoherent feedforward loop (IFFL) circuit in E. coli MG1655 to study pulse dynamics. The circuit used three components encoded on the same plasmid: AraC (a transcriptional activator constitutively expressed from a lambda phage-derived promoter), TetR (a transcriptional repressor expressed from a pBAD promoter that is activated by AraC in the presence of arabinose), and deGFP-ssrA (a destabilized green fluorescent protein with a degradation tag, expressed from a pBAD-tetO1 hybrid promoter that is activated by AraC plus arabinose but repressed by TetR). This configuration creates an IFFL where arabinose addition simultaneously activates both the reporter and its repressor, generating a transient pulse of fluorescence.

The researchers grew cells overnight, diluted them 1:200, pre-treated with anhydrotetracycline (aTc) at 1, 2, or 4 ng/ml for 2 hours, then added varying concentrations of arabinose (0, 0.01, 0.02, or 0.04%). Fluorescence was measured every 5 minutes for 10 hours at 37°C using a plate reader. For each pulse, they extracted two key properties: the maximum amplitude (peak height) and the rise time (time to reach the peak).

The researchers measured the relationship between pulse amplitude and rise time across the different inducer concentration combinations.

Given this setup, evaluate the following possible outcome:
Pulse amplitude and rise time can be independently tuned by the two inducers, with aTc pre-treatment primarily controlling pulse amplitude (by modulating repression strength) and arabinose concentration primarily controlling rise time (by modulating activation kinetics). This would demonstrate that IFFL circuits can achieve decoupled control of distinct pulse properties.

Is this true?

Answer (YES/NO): NO